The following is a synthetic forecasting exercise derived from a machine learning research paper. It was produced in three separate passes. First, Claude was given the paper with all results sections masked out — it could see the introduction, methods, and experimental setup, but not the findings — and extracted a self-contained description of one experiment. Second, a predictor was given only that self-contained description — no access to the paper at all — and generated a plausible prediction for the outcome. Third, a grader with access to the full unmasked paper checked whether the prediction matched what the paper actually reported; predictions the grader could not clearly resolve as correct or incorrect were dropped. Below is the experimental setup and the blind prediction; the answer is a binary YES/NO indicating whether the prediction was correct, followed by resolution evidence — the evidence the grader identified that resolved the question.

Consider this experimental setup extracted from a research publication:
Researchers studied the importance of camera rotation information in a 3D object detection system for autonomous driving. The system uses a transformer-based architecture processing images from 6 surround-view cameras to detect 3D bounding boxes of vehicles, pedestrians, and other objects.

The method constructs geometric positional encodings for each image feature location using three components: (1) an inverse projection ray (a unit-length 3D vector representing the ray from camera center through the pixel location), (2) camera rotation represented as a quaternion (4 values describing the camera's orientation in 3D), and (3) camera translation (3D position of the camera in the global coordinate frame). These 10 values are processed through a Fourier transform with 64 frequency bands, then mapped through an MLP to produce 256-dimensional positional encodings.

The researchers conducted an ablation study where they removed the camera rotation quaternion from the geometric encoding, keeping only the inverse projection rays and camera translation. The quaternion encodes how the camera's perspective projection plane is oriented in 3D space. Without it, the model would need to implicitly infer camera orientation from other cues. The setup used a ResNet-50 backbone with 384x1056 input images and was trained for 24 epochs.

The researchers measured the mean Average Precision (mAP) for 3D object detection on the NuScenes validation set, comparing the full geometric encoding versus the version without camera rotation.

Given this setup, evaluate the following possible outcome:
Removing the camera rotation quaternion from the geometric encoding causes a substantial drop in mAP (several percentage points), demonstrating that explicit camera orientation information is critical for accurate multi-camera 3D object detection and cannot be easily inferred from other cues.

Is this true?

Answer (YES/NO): NO